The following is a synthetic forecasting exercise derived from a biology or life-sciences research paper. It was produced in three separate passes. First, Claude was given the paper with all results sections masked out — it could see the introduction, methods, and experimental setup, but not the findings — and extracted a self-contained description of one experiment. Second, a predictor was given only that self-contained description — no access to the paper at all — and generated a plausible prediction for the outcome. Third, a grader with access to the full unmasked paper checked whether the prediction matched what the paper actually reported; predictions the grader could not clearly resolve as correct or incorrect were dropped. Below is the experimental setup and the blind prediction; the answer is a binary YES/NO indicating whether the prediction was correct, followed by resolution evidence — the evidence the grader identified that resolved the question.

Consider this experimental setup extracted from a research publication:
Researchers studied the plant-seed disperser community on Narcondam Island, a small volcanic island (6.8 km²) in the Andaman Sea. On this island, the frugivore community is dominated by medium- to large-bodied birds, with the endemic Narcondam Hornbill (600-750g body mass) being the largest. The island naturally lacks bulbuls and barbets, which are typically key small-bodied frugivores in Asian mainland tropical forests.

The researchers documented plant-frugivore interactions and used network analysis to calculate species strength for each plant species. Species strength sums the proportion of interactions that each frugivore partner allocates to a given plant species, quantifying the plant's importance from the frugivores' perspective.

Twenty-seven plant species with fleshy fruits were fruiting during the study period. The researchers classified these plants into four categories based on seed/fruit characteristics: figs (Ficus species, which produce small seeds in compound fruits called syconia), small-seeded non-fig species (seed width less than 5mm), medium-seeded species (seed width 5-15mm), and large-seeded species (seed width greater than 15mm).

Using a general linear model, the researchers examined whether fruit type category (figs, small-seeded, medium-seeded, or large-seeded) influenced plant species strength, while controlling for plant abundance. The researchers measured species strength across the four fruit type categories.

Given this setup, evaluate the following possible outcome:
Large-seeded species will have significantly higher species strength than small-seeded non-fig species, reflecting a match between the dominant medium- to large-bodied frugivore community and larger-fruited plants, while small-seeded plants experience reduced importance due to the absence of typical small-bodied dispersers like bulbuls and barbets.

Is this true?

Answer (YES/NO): NO